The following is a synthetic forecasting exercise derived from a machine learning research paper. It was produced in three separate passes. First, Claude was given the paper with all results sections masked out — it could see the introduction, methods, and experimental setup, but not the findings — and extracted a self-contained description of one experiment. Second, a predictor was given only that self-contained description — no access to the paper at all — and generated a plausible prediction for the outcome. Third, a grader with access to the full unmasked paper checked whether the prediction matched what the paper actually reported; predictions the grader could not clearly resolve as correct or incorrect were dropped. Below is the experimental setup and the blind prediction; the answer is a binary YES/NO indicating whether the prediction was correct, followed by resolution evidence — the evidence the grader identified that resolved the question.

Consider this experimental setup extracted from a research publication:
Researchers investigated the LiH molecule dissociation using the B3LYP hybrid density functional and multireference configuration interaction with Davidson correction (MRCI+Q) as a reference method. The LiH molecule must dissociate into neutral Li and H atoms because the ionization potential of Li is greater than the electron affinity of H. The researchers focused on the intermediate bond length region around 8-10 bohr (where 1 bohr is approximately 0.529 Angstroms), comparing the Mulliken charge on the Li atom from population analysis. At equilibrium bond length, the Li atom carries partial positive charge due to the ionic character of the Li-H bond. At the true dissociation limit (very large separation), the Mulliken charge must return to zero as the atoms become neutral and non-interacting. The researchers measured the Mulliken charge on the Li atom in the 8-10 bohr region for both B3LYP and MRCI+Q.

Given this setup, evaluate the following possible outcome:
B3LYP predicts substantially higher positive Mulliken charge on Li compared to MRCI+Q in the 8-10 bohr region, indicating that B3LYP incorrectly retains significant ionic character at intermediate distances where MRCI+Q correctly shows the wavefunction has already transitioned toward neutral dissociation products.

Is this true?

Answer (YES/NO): YES